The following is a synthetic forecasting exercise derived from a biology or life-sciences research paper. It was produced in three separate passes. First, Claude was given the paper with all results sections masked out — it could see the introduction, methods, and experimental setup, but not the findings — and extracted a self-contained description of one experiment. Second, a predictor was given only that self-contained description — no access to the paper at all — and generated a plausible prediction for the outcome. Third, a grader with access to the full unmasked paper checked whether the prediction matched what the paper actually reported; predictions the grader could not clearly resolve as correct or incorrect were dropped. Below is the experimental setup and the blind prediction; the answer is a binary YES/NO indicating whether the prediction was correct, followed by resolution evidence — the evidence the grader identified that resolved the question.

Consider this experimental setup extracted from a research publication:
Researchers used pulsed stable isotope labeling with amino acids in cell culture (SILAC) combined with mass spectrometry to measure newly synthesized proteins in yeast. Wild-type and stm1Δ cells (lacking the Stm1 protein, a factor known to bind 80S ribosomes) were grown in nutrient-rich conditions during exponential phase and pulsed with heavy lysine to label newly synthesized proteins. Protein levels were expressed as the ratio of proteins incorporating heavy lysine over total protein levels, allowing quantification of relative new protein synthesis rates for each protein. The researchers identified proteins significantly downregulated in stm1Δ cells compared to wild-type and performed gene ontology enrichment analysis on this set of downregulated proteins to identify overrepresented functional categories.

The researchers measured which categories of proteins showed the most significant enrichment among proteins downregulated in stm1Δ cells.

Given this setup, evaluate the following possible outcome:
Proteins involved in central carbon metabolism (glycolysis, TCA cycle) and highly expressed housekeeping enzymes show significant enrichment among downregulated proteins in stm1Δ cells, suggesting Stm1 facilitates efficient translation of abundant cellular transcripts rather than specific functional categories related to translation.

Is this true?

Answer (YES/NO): NO